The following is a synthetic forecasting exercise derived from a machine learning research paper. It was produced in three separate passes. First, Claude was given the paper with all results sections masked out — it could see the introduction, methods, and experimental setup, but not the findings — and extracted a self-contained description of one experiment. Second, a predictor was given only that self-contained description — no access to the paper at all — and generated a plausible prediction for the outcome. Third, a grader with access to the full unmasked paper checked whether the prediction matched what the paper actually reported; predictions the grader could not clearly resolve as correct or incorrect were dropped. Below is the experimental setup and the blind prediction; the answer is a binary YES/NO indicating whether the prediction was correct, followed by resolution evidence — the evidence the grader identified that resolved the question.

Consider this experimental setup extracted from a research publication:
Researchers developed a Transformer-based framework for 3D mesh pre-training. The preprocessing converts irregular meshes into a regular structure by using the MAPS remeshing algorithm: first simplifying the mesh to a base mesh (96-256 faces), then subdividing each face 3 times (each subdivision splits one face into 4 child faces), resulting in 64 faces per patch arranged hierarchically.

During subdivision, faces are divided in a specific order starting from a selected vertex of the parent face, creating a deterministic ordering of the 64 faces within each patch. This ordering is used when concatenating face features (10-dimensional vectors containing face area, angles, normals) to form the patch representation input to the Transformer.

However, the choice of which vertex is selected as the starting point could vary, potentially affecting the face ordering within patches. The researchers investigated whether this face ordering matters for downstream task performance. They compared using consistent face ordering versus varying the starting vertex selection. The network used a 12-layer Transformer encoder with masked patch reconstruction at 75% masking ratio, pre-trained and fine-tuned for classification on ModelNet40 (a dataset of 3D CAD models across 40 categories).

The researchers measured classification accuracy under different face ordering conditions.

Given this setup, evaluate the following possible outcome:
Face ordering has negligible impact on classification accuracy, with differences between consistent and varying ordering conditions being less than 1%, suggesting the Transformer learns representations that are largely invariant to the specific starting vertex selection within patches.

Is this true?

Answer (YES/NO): YES